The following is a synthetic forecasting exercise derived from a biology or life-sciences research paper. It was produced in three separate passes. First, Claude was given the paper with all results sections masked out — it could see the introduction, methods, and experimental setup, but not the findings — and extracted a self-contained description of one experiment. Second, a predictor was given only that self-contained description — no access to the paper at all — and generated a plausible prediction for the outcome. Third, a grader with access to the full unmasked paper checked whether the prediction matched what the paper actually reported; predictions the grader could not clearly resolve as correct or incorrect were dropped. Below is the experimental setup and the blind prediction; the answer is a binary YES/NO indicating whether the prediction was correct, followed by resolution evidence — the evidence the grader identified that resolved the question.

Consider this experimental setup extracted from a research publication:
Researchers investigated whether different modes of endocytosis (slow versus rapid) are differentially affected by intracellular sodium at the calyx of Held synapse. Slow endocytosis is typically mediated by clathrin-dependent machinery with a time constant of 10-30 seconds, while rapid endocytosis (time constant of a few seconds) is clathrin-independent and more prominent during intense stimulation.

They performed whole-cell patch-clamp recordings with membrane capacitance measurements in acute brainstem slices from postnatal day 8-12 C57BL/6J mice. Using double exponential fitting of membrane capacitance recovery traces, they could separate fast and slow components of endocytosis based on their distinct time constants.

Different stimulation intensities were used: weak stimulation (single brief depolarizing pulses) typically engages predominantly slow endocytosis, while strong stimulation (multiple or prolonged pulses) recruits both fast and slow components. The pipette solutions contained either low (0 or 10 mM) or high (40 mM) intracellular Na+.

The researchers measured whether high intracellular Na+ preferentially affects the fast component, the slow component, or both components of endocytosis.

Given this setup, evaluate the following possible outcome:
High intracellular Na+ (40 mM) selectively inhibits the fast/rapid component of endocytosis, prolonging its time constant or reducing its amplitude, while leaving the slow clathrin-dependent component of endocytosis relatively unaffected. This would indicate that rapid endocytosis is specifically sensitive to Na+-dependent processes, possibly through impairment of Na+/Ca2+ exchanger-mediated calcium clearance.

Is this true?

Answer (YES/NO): NO